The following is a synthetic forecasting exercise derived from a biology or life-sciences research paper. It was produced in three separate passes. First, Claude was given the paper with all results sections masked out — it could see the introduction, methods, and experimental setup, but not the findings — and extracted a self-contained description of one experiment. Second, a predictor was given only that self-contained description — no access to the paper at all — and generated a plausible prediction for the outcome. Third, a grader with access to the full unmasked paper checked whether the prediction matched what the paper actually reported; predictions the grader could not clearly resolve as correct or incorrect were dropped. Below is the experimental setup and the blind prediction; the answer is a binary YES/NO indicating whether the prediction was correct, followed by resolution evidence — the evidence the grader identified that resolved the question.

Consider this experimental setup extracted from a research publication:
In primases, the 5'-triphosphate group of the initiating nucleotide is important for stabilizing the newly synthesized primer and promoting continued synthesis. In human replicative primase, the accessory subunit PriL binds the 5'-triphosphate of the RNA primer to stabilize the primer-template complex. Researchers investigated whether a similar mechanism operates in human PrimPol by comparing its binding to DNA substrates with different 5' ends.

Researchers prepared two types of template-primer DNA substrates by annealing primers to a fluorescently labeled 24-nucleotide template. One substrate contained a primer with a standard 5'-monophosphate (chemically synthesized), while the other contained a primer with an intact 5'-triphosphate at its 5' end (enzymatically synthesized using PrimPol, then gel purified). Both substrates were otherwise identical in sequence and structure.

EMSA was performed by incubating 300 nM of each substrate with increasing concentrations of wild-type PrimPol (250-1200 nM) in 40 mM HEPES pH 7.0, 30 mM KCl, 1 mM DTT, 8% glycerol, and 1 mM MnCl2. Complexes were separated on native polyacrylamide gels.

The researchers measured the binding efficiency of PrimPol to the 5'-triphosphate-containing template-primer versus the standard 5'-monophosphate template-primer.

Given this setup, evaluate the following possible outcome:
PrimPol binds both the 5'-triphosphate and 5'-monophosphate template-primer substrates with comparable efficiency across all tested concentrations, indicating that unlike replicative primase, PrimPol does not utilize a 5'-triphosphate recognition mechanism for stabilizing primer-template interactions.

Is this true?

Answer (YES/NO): NO